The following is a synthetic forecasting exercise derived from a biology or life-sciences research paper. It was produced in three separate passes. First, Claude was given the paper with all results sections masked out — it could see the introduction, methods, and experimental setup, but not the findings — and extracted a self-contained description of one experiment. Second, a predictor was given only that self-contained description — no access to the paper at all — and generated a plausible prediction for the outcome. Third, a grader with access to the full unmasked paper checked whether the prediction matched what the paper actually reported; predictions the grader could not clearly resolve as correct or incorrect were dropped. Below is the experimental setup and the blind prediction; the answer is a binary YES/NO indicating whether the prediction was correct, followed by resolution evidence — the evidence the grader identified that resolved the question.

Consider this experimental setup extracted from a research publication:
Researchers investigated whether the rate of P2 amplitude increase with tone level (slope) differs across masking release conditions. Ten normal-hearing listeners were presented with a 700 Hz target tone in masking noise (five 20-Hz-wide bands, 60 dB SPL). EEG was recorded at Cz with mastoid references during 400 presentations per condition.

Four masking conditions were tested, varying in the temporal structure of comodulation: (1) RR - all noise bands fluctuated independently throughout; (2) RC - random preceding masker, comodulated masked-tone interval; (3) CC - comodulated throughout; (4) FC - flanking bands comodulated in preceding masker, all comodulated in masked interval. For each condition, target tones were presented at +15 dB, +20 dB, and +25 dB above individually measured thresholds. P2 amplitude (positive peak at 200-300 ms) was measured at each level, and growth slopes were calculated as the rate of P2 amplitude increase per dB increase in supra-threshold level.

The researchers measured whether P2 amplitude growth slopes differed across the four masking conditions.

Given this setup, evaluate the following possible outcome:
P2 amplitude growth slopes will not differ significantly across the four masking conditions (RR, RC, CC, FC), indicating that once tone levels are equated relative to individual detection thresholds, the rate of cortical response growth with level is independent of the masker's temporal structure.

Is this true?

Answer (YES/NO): YES